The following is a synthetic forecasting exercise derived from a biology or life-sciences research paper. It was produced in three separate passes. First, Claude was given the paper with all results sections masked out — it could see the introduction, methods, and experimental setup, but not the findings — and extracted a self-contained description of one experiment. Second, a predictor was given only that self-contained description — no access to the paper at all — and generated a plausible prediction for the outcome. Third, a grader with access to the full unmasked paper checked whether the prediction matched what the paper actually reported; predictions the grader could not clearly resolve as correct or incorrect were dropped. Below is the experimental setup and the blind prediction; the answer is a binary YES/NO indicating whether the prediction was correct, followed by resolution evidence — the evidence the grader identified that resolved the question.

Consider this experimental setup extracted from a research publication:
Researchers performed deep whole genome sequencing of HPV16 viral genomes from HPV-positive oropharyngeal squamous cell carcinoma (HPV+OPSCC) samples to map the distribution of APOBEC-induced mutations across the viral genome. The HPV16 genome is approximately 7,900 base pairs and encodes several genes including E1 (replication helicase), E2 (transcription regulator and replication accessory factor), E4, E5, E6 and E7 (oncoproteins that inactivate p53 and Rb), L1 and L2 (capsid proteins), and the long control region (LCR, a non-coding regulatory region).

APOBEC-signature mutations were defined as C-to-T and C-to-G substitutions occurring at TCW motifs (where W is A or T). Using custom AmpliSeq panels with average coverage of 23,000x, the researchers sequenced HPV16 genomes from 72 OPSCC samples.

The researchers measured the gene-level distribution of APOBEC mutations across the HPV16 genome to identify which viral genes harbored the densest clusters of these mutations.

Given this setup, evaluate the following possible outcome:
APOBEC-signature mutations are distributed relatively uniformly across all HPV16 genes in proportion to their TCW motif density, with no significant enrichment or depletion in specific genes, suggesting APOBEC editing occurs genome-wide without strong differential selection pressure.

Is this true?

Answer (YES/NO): NO